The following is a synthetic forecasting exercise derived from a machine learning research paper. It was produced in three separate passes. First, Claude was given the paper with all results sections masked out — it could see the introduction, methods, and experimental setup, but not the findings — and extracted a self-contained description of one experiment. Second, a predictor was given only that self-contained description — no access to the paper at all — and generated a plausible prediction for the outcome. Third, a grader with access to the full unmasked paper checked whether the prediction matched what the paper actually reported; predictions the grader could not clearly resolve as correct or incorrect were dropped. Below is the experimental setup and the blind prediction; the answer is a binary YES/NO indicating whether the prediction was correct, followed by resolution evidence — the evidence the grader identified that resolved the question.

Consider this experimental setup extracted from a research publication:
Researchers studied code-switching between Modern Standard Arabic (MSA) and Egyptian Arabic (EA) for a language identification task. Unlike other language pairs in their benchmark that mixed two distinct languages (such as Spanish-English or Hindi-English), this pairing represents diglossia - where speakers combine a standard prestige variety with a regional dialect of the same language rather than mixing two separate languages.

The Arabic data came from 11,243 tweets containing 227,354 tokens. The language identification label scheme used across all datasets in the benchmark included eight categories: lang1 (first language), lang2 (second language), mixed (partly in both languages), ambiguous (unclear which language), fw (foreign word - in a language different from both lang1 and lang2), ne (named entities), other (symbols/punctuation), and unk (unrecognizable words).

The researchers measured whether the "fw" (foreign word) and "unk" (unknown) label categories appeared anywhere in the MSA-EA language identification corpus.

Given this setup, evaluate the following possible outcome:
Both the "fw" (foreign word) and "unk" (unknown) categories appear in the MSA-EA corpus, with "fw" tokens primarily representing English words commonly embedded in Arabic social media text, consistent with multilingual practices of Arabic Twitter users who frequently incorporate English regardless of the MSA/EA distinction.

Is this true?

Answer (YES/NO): NO